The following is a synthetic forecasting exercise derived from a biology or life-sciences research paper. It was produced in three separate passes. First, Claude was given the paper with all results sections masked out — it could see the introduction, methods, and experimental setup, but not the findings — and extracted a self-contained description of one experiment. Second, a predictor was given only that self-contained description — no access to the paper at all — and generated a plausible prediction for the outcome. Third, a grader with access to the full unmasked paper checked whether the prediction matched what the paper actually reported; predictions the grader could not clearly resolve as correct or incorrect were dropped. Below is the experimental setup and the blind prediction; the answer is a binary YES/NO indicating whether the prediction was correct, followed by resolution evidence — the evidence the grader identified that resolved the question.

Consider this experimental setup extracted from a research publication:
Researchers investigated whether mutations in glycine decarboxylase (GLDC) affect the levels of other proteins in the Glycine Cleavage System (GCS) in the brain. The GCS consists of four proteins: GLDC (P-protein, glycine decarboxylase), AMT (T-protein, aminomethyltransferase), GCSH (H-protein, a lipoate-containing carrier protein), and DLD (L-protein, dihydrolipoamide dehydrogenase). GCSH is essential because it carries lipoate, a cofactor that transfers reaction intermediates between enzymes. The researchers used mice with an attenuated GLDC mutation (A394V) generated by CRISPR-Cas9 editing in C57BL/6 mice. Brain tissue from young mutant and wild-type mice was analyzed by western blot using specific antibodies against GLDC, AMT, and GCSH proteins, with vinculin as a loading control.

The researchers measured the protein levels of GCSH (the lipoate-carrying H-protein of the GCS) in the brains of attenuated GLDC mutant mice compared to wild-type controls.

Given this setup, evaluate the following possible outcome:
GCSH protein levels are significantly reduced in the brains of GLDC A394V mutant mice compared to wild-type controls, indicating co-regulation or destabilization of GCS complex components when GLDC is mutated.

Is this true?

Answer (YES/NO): YES